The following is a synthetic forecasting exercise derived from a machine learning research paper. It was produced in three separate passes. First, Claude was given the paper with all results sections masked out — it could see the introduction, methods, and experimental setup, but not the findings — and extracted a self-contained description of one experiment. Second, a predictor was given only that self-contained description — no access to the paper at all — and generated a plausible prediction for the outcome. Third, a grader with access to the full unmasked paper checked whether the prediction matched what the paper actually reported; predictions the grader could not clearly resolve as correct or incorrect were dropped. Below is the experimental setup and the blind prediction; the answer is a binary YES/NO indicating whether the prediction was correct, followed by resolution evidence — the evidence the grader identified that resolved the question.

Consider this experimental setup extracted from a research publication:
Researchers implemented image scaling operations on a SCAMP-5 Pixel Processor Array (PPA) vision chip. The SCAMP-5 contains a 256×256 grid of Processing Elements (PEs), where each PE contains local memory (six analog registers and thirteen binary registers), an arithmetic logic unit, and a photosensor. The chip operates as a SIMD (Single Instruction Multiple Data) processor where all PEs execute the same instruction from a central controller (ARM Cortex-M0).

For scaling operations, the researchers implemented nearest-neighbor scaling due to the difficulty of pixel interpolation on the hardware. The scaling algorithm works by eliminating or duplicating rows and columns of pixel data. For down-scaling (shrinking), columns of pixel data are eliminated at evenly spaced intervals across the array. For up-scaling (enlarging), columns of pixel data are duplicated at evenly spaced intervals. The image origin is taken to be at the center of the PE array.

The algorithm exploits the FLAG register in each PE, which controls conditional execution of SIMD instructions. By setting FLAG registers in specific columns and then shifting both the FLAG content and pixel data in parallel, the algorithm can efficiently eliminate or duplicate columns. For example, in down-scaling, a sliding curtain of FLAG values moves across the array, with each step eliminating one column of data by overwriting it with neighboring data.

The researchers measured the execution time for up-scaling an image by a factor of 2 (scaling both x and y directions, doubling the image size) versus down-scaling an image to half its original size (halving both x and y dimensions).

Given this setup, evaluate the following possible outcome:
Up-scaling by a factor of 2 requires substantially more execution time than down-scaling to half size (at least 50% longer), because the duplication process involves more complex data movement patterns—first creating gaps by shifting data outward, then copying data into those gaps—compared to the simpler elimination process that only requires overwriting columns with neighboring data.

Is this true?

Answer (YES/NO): NO